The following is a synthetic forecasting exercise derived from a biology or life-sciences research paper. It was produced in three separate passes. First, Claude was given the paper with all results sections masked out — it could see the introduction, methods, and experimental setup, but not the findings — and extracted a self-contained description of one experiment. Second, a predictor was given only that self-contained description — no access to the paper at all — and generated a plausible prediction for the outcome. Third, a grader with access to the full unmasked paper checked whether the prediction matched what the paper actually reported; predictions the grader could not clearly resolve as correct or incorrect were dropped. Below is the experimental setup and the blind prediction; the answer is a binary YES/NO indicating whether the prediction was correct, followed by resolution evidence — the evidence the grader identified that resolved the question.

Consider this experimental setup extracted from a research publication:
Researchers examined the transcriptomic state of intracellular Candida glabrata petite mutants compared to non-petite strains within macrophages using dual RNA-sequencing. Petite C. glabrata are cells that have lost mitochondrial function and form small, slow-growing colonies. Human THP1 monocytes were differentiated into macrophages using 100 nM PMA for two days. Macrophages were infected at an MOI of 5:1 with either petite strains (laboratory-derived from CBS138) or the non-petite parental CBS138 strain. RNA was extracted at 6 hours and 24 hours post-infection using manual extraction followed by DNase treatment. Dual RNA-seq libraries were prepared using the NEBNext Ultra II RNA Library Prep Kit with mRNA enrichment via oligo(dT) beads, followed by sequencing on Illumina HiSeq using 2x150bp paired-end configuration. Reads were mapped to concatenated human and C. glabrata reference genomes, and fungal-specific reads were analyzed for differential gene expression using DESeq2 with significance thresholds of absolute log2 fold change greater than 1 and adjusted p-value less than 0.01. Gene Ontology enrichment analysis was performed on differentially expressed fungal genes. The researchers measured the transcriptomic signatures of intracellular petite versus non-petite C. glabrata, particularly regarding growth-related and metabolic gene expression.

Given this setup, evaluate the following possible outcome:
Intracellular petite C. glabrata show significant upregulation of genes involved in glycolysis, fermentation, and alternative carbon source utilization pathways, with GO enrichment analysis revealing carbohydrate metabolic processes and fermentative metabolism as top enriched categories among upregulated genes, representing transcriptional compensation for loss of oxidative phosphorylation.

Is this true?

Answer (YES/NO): NO